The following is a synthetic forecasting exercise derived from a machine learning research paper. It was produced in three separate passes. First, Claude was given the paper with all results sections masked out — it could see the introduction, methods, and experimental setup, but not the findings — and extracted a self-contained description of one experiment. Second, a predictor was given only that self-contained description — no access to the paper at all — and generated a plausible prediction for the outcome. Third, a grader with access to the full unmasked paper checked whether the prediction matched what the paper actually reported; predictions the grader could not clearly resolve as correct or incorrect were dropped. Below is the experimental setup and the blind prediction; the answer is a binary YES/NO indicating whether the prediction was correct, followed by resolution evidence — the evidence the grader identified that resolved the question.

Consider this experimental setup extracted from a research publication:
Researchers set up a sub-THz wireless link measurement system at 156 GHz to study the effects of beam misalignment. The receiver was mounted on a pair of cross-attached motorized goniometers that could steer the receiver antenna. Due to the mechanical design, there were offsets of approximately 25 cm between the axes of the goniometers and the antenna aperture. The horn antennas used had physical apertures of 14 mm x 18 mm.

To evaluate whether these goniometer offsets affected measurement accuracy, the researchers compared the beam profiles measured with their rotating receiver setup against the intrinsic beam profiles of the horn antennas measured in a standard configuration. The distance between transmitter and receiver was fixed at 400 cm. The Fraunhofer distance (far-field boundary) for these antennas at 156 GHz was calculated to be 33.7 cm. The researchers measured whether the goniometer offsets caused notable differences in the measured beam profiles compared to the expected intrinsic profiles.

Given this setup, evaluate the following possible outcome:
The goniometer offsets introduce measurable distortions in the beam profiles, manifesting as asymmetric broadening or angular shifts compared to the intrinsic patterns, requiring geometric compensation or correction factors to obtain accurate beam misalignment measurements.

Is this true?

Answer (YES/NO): NO